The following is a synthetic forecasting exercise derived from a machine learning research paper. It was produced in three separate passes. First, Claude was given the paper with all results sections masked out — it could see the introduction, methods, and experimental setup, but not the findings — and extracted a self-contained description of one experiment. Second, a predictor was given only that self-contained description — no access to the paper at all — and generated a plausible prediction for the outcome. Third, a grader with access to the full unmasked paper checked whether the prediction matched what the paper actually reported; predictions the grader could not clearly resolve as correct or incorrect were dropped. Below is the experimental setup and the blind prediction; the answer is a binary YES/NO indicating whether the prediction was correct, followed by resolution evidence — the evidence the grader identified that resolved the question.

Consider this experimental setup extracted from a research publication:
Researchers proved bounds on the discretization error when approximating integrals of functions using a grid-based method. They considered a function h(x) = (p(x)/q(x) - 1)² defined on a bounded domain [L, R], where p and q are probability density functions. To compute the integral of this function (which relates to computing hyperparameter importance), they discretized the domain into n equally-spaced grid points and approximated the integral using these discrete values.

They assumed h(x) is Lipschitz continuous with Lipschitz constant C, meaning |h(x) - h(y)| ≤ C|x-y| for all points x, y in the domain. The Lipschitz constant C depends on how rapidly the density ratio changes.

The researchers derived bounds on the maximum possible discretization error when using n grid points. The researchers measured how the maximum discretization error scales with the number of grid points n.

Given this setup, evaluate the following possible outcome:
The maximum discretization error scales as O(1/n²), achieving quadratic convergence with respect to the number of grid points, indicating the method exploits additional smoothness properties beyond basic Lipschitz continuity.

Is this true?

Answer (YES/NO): NO